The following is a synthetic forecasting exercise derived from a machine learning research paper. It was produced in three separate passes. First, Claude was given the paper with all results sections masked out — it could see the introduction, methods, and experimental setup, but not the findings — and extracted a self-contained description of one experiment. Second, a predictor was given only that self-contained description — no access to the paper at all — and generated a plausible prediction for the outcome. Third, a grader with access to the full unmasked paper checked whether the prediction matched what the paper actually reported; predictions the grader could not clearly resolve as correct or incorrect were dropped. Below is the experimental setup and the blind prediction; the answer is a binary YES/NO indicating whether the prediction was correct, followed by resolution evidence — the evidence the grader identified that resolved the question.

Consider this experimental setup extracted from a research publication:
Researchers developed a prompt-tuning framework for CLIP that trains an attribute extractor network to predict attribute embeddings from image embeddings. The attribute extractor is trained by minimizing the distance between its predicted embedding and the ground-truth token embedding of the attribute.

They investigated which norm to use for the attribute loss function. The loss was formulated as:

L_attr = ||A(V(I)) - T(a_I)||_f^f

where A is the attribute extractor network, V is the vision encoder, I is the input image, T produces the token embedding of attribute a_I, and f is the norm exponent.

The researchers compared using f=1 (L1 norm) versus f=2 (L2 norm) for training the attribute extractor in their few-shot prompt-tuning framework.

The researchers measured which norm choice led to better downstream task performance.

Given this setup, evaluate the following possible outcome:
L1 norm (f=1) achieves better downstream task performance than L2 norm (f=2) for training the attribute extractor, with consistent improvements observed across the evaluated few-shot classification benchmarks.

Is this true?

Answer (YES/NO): NO